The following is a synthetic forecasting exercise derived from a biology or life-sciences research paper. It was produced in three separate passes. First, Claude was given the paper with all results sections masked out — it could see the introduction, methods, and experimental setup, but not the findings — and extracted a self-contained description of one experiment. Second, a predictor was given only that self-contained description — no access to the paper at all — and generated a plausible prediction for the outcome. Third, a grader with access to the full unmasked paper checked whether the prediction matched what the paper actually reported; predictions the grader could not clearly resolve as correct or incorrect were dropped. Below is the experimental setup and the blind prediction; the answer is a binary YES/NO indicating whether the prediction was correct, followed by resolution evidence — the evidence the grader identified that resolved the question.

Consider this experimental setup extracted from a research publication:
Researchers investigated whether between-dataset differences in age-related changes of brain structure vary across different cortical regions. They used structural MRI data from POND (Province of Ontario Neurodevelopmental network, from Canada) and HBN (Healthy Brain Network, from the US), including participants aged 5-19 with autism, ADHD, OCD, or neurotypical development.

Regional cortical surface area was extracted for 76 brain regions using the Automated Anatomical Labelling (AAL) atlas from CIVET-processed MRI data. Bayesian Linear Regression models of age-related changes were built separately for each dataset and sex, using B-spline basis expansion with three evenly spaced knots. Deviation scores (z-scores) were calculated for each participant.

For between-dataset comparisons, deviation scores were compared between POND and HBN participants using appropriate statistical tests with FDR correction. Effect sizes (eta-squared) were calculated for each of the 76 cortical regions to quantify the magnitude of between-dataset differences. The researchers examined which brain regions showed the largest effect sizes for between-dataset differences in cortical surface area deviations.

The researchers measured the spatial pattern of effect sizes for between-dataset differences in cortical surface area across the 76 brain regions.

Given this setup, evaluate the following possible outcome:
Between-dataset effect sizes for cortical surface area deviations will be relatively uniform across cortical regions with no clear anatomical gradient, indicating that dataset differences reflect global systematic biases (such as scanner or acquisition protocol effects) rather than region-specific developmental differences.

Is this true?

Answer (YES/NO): NO